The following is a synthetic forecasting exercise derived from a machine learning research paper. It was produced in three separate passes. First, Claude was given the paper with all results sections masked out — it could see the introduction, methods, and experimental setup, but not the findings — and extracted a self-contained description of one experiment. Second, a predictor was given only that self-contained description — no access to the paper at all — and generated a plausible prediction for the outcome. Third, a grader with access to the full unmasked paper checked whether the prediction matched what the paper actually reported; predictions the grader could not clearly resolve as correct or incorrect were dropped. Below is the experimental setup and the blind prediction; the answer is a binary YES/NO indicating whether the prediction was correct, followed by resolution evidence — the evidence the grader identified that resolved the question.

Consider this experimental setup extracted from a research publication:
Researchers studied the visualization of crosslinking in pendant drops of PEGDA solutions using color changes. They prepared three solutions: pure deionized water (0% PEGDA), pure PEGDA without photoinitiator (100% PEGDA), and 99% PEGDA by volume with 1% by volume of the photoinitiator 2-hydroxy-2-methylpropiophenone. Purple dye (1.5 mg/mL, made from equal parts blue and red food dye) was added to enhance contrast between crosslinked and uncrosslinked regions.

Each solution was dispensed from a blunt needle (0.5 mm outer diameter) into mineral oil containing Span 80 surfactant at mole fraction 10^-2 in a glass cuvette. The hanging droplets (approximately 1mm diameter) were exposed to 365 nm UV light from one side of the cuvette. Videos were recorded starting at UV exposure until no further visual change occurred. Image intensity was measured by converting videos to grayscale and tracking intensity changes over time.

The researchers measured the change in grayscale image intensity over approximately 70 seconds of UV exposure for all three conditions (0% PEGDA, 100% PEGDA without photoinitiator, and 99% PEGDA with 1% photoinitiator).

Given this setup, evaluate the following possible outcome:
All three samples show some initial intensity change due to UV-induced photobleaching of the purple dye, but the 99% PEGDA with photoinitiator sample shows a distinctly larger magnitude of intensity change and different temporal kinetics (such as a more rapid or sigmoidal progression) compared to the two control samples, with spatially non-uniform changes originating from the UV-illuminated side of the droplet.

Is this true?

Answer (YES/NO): NO